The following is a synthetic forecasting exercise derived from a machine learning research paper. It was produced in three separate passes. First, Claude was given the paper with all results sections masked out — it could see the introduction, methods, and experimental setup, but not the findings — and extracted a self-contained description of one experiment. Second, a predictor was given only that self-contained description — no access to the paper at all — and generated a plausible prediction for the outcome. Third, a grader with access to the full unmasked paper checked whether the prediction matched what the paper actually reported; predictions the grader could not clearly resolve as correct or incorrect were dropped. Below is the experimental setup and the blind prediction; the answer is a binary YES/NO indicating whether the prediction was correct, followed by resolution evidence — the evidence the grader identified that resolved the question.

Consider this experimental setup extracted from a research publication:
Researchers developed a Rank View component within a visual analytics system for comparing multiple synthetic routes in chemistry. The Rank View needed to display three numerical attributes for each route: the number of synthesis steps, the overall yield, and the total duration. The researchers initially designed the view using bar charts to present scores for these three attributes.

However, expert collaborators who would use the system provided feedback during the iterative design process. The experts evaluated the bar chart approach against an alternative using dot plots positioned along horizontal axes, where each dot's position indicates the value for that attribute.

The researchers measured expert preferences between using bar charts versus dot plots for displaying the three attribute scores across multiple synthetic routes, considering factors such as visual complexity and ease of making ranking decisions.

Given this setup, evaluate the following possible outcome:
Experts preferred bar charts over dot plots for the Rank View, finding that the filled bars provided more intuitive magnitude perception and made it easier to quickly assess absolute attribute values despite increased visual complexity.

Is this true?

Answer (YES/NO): NO